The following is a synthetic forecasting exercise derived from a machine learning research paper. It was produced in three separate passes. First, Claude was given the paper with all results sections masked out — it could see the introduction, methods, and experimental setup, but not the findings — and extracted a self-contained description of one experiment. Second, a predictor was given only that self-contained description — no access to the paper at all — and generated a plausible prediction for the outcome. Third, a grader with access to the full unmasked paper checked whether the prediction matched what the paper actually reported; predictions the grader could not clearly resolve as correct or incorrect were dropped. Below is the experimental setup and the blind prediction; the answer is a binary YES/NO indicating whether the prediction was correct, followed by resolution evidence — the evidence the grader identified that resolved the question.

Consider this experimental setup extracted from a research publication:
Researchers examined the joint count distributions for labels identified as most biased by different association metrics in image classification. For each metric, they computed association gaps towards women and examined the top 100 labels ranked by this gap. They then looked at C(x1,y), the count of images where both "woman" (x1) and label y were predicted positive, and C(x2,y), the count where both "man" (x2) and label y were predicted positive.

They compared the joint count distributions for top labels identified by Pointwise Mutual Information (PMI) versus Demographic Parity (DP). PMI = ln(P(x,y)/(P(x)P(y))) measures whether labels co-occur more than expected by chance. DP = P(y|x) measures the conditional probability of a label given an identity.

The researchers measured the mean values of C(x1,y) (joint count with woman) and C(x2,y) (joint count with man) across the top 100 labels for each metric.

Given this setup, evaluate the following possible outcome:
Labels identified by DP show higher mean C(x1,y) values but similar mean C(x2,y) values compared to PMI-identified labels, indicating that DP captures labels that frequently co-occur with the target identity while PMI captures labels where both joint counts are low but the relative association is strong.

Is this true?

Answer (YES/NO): NO